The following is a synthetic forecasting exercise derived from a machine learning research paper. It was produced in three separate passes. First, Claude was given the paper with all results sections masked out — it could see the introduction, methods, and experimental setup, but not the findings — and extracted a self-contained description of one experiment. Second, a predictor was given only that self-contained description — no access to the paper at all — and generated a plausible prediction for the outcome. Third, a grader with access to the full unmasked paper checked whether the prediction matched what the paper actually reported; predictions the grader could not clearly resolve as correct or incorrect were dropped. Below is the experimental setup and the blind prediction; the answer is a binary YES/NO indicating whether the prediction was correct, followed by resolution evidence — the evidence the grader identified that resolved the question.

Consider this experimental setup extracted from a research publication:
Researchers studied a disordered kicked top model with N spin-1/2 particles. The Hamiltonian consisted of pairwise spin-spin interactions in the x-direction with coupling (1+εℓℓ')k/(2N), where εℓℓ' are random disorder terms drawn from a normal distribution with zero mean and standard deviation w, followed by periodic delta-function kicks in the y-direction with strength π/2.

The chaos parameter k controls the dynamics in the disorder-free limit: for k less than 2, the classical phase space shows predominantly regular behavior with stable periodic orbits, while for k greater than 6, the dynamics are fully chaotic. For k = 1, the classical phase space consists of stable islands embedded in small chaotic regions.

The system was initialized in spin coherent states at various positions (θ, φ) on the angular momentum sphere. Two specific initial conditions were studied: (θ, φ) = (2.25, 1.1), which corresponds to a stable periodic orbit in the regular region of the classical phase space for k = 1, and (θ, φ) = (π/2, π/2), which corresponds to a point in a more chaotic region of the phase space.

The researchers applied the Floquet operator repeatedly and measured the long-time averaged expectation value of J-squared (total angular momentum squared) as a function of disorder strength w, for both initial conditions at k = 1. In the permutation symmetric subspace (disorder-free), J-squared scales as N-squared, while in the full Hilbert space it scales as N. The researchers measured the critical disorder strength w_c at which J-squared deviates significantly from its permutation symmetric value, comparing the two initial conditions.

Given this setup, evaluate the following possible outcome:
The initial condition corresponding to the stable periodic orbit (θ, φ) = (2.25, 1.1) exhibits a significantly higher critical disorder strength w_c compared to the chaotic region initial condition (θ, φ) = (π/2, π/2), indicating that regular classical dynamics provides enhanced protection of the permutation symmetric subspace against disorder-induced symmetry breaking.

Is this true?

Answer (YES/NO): NO